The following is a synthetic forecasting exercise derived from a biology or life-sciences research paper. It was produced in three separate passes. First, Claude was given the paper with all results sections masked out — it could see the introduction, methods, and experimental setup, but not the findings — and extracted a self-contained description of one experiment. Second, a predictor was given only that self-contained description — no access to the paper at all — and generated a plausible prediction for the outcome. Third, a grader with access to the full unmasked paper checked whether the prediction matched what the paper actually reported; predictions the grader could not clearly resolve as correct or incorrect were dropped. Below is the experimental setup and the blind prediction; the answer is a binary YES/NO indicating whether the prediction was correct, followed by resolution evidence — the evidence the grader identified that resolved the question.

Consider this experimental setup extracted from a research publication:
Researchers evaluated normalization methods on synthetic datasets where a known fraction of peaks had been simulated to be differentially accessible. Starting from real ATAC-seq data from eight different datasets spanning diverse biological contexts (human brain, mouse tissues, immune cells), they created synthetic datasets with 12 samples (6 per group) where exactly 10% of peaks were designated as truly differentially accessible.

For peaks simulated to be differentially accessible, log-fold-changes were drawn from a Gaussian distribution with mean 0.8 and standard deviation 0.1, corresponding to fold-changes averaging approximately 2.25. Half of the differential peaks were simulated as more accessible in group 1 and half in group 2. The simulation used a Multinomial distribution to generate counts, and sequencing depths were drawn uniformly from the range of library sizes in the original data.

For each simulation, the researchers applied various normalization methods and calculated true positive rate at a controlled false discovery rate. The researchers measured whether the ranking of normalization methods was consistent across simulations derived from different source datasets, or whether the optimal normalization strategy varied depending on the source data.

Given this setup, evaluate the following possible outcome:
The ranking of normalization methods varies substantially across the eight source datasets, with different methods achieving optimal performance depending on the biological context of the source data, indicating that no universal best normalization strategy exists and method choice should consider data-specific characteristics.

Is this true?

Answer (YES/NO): NO